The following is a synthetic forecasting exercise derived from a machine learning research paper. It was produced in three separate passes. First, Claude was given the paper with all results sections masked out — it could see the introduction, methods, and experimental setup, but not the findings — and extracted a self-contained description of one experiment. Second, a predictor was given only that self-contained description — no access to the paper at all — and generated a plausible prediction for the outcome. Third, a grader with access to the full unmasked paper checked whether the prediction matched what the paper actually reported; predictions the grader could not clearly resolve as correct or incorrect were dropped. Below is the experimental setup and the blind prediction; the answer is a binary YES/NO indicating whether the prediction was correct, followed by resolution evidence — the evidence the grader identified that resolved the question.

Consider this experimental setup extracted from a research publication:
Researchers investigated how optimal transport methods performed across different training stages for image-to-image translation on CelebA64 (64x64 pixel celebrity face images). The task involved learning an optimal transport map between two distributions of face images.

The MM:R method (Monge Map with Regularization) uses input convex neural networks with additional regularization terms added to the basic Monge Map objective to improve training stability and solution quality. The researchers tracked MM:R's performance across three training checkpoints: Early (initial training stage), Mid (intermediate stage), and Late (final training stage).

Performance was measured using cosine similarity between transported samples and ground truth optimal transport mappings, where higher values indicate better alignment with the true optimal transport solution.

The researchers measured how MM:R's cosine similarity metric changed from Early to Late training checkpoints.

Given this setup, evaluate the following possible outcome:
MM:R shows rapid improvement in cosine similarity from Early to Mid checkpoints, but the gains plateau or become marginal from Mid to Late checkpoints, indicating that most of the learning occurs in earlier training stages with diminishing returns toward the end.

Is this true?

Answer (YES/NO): NO